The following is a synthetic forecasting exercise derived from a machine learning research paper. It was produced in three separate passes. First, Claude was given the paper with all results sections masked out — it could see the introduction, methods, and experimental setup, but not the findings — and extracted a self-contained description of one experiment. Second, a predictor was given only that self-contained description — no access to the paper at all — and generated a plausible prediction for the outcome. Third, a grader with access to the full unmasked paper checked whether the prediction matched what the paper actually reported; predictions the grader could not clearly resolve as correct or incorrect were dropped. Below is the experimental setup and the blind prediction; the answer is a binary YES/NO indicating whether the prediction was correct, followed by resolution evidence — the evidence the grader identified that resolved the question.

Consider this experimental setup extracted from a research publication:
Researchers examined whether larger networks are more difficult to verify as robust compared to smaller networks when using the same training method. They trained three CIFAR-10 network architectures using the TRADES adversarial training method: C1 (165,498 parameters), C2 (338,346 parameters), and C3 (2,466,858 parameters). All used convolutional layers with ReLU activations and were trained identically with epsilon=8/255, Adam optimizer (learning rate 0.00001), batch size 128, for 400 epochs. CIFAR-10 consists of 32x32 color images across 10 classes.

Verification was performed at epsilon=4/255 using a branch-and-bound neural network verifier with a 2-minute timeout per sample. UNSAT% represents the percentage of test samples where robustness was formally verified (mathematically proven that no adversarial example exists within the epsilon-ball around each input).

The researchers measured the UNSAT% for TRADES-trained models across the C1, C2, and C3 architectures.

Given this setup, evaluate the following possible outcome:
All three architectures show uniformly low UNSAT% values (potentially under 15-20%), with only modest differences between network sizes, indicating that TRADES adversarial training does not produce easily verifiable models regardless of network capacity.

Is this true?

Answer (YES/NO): NO